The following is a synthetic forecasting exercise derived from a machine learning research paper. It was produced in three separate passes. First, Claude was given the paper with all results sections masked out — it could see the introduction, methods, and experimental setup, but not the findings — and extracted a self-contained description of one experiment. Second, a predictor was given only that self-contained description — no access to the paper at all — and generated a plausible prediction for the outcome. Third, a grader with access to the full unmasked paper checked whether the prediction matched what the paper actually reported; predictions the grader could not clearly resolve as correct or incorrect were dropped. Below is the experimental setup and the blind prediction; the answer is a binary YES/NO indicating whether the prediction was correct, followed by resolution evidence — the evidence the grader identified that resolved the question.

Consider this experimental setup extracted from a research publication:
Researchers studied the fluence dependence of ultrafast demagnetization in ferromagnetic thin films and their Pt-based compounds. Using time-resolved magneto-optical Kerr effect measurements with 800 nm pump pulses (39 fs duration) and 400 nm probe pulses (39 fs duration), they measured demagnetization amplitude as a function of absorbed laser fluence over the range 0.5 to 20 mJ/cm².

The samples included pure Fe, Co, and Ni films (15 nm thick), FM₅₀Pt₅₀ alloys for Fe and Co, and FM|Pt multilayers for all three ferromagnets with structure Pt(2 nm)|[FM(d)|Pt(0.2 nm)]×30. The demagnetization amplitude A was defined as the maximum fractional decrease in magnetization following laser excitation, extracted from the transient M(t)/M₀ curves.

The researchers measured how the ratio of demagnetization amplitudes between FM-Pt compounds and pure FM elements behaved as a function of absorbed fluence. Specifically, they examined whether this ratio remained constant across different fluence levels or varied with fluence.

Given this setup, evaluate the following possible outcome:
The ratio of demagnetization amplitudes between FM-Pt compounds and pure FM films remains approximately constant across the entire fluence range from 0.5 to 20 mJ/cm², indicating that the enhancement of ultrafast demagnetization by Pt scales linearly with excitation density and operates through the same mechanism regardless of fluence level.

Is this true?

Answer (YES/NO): NO